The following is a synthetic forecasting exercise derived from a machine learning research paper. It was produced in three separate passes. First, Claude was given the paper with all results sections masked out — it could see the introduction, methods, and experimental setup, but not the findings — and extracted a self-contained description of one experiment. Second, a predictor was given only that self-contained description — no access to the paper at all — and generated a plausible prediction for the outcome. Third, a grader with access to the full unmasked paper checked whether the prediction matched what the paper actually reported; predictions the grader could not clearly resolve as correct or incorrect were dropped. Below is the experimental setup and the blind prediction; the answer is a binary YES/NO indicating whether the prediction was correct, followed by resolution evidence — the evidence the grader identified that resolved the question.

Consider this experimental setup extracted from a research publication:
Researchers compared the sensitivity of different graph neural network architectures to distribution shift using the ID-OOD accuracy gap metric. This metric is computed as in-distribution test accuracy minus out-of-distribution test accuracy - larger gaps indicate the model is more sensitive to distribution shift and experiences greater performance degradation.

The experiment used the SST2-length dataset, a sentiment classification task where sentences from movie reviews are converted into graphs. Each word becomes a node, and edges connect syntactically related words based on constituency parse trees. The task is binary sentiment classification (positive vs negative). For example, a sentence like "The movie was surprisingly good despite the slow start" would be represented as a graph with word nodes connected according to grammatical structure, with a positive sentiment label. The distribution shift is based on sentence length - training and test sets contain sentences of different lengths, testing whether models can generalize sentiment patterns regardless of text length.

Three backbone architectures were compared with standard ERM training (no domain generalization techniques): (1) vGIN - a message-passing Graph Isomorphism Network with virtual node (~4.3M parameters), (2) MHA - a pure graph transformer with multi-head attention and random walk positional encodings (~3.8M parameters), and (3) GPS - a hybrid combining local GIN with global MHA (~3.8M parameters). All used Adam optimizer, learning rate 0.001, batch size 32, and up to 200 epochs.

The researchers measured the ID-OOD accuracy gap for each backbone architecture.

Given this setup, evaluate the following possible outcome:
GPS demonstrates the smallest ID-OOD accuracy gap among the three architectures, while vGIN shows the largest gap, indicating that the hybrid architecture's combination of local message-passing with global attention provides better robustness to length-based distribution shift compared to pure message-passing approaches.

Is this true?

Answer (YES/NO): YES